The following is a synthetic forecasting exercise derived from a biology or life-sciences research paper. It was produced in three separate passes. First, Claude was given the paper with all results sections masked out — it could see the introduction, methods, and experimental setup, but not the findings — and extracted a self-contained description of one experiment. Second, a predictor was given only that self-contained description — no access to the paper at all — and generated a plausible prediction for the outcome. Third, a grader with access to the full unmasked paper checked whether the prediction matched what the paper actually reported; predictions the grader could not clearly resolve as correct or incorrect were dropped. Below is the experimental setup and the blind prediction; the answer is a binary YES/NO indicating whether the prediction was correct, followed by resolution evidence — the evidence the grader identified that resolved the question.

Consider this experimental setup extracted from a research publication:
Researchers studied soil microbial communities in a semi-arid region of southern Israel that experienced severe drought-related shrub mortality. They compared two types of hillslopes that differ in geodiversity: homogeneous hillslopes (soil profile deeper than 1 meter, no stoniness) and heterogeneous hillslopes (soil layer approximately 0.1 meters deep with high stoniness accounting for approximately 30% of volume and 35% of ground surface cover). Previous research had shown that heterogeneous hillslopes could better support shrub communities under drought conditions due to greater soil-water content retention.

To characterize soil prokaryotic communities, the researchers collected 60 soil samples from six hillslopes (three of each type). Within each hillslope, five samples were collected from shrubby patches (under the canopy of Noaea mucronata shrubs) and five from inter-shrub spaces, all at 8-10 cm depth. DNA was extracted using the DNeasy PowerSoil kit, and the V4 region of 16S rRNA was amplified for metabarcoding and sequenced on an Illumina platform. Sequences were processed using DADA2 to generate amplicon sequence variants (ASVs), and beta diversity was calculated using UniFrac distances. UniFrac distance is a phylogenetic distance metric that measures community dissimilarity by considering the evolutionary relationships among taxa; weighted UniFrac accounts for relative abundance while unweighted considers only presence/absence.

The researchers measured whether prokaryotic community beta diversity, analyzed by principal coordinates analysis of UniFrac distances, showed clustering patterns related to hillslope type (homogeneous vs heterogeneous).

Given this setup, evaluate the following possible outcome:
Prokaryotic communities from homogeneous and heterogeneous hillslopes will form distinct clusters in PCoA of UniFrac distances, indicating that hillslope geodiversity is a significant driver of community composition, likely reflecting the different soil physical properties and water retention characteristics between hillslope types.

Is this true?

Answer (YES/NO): YES